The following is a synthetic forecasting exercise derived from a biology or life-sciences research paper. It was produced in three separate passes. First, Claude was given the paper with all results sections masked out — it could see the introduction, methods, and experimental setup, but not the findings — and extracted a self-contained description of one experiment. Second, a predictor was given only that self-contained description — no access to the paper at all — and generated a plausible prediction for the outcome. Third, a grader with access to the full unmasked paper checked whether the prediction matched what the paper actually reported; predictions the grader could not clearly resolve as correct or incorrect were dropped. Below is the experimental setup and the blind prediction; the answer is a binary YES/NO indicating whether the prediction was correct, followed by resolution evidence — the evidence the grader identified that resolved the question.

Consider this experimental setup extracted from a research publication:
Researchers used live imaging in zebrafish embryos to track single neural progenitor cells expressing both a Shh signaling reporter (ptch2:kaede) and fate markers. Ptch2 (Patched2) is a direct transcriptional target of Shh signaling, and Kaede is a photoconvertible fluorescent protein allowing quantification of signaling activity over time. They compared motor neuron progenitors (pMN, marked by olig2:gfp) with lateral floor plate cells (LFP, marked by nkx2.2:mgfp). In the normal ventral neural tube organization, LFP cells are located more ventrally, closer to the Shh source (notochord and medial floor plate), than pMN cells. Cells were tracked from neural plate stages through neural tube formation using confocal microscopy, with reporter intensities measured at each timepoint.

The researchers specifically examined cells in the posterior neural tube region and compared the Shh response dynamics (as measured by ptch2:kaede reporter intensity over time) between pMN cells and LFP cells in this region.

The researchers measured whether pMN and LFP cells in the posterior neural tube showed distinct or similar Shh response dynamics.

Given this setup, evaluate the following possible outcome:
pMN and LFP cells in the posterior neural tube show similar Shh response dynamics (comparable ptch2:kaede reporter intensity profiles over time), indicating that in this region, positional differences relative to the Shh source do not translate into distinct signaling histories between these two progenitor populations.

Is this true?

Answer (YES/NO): YES